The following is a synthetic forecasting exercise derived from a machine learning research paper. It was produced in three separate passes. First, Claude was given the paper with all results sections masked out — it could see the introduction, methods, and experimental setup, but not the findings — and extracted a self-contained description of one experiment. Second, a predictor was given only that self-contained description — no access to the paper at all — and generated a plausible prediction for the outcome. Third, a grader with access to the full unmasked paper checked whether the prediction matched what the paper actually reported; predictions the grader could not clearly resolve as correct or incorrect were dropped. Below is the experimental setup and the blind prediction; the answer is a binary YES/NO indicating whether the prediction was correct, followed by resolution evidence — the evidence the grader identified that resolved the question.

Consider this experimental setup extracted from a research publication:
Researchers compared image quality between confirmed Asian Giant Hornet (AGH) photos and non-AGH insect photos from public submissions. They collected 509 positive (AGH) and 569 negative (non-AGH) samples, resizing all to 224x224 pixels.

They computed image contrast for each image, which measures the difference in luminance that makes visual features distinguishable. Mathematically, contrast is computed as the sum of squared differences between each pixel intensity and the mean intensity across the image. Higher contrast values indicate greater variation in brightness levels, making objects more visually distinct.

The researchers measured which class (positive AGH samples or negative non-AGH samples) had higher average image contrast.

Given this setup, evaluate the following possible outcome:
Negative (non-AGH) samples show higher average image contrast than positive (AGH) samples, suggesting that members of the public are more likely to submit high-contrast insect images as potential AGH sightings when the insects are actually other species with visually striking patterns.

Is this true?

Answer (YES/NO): YES